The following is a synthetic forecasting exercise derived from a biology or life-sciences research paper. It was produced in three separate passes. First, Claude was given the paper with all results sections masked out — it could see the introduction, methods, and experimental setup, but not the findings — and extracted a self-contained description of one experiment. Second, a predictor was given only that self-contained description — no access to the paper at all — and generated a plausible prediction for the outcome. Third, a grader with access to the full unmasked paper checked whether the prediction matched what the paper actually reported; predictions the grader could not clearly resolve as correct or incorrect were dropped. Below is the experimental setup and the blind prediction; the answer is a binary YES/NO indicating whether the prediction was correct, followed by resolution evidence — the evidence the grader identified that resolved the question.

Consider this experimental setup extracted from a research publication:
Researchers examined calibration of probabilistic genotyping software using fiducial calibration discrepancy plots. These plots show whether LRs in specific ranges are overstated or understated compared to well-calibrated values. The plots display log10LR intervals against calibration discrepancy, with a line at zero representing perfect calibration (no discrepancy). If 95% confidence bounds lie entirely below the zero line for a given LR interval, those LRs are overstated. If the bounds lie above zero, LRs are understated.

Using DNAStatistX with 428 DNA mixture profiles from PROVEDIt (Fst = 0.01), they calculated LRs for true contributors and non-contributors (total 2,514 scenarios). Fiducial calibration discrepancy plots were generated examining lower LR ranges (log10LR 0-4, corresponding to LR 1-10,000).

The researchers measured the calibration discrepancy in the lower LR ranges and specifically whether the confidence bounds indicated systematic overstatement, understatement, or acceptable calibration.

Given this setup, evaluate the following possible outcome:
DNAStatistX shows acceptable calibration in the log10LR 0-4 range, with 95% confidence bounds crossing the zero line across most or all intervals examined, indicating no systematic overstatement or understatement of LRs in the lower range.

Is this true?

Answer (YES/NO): NO